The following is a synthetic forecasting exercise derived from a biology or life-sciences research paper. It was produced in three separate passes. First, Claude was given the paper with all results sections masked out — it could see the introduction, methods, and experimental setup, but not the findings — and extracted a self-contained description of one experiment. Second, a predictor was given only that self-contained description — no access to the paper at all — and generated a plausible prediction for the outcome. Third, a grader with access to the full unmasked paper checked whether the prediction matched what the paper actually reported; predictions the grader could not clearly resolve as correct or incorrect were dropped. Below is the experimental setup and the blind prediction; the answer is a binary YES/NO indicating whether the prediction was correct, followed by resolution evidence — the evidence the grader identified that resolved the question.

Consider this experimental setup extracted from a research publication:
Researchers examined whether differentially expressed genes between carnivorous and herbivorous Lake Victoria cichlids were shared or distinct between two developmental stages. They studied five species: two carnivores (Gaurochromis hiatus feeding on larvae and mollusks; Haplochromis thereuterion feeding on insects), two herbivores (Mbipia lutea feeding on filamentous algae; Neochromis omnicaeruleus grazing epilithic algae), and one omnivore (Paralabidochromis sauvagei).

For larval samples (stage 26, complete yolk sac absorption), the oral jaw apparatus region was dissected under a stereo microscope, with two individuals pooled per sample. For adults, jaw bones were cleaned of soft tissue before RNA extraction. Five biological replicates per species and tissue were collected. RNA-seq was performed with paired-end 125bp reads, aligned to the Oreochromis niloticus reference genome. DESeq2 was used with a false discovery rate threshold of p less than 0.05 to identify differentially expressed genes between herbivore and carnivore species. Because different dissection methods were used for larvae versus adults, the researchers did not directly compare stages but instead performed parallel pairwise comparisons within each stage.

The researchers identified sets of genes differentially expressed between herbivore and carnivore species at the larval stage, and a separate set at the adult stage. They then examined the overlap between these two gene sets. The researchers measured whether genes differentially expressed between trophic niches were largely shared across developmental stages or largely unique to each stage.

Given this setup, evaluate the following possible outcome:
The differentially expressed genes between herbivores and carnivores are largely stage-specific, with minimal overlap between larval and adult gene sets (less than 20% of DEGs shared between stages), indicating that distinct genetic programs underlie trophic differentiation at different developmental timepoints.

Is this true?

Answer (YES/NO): YES